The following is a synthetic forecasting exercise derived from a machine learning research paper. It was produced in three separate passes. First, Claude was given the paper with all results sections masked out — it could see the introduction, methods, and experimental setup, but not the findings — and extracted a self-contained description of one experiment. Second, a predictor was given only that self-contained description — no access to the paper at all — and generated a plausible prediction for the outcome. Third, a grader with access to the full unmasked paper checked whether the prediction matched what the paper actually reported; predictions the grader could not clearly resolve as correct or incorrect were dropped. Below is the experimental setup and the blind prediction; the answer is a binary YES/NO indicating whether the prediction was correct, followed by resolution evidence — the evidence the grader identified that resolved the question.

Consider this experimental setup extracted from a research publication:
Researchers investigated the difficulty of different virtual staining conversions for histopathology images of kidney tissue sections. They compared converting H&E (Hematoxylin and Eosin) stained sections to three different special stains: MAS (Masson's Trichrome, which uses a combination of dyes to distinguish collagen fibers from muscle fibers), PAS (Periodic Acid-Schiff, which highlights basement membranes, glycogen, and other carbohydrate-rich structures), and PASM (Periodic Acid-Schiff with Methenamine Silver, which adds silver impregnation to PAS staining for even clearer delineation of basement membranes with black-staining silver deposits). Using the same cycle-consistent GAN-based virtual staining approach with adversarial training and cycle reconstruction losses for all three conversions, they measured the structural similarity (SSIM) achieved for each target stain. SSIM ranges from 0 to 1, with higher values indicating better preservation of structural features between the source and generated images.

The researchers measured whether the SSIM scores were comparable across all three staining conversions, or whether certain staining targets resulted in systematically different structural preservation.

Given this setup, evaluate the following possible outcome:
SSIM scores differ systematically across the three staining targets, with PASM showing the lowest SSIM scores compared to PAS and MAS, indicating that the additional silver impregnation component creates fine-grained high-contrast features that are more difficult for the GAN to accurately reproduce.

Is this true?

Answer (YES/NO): YES